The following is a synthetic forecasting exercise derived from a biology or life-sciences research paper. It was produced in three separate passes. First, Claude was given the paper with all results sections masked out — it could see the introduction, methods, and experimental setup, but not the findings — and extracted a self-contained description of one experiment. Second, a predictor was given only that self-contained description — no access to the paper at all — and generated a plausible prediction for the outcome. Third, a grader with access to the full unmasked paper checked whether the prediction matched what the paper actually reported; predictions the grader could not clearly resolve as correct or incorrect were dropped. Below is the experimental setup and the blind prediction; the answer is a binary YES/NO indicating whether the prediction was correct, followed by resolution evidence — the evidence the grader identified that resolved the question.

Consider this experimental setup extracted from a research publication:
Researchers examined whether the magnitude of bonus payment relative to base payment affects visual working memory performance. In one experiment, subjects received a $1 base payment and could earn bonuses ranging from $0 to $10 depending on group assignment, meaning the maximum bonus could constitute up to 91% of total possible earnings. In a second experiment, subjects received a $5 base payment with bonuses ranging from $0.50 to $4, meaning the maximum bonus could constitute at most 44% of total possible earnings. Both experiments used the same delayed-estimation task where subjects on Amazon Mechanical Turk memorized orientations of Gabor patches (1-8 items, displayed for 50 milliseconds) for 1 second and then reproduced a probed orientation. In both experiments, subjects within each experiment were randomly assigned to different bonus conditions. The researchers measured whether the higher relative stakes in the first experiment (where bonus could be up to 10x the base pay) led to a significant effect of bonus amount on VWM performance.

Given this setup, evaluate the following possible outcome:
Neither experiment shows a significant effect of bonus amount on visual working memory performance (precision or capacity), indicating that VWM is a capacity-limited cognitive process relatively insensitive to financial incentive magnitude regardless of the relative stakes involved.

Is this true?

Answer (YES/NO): YES